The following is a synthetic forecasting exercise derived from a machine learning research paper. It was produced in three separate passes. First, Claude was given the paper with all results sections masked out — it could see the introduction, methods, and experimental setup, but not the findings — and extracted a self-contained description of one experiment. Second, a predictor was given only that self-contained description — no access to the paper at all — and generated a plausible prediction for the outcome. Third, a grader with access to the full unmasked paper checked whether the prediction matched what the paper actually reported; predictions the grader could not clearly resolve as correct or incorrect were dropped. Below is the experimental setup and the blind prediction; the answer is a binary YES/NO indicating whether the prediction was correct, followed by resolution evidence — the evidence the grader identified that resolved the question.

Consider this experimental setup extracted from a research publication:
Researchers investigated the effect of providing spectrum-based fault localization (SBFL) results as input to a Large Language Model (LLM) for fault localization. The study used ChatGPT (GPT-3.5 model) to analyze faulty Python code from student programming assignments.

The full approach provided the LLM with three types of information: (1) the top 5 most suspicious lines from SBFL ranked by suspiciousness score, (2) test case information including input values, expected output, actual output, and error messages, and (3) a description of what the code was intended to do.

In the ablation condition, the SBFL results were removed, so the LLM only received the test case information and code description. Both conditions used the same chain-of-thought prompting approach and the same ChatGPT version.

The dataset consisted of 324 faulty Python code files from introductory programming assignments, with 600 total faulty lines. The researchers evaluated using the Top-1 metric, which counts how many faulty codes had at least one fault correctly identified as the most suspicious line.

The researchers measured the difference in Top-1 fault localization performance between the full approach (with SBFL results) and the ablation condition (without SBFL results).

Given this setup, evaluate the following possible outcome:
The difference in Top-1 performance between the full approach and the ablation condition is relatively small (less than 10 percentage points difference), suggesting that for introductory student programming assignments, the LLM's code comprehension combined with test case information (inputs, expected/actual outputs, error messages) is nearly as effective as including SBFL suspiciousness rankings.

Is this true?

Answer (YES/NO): YES